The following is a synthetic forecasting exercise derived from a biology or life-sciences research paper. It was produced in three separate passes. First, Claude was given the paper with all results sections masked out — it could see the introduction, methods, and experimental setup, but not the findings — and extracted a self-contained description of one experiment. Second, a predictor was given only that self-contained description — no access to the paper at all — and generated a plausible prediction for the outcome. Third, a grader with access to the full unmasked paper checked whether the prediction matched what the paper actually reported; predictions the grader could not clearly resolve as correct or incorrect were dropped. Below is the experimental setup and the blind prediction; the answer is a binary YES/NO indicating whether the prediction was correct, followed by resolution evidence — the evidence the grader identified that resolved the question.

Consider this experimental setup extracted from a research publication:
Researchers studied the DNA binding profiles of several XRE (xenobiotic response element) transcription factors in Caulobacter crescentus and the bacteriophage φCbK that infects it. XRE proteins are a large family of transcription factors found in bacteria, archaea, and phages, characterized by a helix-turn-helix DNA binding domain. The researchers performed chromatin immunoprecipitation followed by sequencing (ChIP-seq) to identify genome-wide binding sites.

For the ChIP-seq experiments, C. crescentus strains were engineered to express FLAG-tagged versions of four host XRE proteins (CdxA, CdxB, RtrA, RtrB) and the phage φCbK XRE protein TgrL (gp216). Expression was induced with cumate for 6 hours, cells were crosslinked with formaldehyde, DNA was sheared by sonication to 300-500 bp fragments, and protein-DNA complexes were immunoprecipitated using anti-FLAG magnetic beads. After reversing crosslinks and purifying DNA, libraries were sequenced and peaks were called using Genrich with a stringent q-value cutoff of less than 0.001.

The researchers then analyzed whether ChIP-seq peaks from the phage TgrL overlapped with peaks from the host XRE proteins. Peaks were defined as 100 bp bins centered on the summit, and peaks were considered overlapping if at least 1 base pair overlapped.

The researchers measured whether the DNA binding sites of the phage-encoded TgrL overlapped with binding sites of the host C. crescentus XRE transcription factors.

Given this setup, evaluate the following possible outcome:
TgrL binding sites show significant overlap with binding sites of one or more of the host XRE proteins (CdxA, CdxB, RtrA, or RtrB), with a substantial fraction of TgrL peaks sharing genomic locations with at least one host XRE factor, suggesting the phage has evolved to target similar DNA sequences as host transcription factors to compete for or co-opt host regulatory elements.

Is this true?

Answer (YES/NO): YES